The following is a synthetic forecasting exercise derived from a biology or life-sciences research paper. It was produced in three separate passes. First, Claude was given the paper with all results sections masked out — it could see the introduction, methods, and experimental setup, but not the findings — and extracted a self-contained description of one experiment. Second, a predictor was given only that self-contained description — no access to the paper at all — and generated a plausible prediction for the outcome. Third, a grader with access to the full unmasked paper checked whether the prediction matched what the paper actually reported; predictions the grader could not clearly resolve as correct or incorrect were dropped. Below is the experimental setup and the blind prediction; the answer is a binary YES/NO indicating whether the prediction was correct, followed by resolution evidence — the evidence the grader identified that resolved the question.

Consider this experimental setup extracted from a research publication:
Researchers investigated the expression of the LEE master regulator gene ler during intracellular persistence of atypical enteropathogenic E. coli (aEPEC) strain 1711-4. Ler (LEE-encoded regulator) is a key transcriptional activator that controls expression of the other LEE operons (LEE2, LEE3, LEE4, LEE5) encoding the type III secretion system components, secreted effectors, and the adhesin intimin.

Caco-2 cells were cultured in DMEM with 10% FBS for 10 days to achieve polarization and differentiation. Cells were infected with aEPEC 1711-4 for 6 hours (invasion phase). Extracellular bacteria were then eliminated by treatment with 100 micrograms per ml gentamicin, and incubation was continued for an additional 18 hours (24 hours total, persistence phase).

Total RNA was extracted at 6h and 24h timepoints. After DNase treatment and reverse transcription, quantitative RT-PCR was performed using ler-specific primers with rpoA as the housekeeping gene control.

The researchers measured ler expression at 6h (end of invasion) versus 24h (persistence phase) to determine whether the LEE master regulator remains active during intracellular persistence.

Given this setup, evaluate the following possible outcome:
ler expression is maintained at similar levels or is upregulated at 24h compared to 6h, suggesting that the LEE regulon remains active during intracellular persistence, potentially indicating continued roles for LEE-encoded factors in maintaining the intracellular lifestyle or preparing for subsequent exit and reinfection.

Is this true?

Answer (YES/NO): YES